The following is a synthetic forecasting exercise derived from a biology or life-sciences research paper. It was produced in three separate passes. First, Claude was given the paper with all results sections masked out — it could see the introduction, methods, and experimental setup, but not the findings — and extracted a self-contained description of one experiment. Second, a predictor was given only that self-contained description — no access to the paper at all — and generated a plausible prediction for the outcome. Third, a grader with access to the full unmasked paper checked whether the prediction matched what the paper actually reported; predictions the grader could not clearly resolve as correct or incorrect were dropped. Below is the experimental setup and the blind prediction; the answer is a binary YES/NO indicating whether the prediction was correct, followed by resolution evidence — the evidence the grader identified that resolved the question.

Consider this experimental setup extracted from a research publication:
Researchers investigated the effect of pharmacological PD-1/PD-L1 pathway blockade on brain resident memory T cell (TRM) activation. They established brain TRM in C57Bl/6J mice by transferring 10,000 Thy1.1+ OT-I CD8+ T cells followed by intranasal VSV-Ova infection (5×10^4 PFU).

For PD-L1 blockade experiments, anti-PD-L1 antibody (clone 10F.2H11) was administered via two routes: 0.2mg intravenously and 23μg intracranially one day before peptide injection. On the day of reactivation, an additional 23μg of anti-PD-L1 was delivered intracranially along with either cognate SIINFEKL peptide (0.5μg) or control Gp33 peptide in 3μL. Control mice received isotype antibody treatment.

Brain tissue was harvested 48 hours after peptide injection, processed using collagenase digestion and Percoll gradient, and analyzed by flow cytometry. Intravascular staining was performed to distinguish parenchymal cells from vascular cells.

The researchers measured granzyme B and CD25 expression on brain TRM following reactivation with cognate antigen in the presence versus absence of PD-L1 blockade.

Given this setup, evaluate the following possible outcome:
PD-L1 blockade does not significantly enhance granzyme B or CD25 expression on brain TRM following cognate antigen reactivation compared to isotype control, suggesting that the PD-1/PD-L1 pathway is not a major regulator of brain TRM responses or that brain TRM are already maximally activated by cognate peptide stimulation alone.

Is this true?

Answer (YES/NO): NO